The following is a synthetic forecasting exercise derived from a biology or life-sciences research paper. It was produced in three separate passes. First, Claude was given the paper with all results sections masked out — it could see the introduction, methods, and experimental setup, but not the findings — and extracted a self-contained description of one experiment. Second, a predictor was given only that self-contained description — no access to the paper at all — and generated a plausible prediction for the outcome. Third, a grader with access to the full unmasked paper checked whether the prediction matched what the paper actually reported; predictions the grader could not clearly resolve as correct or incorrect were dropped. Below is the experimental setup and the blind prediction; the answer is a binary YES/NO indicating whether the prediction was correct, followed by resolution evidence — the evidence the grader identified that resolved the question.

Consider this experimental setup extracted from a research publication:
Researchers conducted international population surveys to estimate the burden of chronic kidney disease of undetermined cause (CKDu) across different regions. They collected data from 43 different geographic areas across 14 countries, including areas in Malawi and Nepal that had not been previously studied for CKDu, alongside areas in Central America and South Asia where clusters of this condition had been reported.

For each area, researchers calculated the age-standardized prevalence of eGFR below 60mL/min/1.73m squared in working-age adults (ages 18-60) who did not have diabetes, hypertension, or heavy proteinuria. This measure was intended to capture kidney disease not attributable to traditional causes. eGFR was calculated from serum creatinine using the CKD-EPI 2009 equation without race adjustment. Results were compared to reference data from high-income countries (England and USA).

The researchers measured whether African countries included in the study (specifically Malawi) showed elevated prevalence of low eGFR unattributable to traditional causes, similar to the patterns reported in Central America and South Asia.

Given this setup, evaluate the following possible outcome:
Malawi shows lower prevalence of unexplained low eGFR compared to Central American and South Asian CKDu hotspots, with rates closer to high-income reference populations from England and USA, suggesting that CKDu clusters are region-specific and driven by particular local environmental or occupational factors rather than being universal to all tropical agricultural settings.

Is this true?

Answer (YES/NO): NO